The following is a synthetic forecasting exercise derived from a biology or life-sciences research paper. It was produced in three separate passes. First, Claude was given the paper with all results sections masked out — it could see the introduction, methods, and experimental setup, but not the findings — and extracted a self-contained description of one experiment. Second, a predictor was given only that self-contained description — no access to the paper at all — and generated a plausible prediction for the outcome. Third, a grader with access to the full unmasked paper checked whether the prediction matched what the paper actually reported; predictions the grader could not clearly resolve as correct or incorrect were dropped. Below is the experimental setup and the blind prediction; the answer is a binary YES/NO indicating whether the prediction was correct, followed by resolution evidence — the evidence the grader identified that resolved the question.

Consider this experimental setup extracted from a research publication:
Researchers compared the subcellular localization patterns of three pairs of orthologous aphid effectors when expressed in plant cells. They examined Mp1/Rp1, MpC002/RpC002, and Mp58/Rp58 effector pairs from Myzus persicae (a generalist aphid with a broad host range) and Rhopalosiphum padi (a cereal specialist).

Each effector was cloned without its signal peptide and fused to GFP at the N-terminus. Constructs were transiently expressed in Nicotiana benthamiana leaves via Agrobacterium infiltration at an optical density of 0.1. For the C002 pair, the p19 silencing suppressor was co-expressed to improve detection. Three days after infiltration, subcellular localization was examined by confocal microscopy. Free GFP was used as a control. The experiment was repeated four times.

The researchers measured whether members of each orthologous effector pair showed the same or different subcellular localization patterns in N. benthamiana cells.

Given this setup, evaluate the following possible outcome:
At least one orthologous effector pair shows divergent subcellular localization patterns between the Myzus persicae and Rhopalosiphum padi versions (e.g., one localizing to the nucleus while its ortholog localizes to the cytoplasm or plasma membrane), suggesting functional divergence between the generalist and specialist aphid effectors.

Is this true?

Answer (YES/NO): NO